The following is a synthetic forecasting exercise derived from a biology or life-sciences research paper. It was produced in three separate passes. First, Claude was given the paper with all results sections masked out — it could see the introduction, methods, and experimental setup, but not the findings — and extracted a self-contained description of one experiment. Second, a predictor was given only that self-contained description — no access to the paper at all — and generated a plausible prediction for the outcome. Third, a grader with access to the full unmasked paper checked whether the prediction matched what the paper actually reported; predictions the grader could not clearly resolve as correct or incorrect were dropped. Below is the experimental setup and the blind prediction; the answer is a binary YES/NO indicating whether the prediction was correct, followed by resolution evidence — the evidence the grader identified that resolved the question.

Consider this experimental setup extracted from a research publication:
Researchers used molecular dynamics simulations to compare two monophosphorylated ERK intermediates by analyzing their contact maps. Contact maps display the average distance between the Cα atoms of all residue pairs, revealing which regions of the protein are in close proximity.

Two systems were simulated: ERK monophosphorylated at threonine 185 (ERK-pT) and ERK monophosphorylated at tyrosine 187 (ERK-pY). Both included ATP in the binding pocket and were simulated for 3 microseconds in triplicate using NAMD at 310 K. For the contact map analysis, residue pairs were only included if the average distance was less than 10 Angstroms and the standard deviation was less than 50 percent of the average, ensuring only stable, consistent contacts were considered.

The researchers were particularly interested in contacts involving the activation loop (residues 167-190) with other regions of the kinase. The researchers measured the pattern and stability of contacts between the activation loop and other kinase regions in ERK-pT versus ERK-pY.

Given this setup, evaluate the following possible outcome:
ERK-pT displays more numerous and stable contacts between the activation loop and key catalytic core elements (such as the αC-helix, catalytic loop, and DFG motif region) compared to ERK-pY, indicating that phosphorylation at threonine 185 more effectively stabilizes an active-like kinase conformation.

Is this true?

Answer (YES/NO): NO